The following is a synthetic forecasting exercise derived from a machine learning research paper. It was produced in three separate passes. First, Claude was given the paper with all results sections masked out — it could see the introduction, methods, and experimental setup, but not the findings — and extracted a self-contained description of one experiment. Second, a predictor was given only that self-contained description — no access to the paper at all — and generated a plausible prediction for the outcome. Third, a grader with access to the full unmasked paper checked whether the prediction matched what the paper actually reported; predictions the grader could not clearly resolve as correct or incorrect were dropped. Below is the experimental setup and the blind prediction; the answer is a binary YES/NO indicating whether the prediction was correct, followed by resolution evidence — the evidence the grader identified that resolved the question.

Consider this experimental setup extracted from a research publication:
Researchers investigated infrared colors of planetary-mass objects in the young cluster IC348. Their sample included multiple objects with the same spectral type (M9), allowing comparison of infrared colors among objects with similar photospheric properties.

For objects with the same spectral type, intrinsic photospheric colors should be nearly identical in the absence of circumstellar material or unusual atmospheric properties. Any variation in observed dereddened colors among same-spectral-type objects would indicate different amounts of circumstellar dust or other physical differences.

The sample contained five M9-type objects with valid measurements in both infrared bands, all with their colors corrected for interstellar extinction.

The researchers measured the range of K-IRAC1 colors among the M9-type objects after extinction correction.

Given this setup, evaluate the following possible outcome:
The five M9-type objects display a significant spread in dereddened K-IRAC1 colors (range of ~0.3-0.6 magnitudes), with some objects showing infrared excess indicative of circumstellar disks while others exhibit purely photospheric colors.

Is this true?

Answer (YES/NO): NO